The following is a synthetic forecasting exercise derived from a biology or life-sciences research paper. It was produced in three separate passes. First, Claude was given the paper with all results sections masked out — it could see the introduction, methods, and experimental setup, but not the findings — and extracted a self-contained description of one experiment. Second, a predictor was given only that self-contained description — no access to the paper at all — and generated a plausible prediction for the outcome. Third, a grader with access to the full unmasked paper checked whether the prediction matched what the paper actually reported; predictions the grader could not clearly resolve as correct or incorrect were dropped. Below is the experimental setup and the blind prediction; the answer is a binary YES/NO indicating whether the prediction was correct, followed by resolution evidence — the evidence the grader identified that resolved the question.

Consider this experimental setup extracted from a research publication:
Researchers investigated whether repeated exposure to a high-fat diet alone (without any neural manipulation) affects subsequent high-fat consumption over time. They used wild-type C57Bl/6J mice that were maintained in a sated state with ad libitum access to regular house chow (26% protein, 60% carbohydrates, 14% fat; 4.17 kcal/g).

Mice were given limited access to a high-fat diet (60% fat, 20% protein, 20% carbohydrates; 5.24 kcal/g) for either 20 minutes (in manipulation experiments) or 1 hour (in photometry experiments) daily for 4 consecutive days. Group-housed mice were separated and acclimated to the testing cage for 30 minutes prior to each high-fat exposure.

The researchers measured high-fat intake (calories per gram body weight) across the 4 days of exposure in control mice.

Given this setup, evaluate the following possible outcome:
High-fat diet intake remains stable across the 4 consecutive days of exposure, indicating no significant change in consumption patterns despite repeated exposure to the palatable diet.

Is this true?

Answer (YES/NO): NO